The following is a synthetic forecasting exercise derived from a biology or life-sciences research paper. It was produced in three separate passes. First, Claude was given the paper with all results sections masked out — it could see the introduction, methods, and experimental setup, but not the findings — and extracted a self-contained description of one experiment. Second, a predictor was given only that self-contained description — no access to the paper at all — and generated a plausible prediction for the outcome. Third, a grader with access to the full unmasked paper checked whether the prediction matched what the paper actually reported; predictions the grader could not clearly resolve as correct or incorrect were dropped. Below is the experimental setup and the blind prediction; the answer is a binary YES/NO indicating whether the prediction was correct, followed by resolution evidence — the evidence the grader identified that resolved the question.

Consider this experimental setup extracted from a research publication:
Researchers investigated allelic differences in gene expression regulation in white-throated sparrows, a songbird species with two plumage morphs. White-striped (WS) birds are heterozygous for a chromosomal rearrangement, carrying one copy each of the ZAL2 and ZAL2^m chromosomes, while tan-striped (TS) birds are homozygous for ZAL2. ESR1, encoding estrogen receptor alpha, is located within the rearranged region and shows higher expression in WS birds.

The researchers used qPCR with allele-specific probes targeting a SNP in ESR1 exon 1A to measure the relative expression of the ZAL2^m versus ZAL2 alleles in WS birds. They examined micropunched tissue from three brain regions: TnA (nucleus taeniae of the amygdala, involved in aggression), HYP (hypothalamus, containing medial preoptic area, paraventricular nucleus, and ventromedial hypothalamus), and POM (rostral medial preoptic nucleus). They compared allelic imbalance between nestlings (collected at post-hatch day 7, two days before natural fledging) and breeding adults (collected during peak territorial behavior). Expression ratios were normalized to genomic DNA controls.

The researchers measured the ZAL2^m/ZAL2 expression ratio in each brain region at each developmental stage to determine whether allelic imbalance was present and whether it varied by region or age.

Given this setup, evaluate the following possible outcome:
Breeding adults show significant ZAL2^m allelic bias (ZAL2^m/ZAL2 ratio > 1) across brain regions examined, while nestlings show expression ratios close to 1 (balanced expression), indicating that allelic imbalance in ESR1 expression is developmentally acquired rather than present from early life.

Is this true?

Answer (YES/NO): NO